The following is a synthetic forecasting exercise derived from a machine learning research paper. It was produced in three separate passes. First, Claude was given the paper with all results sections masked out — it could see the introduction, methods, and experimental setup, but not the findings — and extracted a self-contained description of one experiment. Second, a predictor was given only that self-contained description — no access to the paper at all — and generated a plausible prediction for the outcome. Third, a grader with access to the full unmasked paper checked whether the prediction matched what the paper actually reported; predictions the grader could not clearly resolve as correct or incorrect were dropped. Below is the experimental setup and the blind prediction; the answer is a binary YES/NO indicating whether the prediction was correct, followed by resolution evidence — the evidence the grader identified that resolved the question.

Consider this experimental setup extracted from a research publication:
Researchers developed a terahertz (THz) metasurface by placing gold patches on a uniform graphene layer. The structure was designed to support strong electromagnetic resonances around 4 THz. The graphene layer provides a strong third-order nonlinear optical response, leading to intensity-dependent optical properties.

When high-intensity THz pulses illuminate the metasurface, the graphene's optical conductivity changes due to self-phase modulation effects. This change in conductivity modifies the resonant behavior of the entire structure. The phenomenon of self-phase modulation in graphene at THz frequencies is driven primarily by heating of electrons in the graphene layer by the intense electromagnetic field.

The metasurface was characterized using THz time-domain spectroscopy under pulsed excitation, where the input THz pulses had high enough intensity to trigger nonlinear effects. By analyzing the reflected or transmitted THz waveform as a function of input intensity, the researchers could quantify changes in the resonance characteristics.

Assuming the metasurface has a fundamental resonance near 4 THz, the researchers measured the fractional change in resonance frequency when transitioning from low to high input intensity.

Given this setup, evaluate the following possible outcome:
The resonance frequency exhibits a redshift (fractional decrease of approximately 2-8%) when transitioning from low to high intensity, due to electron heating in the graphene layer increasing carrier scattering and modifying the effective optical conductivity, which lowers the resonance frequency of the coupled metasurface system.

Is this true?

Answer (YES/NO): NO